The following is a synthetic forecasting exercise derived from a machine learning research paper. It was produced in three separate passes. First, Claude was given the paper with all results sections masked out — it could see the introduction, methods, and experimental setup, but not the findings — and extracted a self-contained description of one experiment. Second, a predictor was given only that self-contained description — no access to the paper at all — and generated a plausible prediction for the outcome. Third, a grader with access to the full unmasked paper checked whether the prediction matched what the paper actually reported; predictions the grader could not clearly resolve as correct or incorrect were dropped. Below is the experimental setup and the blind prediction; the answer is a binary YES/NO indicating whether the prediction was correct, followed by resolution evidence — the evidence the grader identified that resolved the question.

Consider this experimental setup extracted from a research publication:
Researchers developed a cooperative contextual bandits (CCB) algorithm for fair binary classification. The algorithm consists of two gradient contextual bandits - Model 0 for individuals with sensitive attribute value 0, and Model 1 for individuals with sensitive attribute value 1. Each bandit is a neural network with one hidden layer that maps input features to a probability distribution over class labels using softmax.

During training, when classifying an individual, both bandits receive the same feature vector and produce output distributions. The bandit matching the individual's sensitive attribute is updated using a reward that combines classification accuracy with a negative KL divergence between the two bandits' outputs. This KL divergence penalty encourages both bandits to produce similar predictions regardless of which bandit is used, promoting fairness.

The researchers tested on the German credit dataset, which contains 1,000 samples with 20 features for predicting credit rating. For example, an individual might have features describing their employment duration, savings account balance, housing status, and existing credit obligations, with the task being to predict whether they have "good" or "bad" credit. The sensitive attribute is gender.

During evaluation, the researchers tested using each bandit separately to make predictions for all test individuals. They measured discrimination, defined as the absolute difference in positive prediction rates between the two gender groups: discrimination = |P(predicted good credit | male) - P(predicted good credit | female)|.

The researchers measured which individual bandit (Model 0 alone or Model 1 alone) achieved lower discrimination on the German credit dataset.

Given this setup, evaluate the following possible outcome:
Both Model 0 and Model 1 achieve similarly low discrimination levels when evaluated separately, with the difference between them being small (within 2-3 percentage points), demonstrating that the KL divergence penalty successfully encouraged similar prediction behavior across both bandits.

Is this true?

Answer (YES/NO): YES